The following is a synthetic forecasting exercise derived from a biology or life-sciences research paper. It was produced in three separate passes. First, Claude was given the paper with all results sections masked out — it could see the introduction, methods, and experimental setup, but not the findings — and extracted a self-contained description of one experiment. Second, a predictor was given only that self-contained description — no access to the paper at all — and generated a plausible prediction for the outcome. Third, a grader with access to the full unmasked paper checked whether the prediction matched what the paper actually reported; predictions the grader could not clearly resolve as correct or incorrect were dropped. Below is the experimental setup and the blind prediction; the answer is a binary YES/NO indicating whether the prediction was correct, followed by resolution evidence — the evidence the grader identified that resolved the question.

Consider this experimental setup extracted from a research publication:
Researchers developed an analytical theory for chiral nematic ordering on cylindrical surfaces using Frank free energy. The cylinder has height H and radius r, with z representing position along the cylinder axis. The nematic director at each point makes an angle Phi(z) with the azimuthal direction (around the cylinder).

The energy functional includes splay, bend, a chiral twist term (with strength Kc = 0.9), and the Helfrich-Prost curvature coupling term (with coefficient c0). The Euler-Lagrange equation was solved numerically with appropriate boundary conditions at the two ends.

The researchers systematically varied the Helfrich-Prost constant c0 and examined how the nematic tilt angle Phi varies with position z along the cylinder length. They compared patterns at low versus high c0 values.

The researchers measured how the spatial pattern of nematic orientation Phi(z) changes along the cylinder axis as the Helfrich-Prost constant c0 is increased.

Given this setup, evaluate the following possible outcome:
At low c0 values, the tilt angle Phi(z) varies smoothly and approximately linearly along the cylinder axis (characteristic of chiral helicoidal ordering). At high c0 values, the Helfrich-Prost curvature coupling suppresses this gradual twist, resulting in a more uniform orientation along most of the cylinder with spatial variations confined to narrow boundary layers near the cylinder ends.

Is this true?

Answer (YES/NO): NO